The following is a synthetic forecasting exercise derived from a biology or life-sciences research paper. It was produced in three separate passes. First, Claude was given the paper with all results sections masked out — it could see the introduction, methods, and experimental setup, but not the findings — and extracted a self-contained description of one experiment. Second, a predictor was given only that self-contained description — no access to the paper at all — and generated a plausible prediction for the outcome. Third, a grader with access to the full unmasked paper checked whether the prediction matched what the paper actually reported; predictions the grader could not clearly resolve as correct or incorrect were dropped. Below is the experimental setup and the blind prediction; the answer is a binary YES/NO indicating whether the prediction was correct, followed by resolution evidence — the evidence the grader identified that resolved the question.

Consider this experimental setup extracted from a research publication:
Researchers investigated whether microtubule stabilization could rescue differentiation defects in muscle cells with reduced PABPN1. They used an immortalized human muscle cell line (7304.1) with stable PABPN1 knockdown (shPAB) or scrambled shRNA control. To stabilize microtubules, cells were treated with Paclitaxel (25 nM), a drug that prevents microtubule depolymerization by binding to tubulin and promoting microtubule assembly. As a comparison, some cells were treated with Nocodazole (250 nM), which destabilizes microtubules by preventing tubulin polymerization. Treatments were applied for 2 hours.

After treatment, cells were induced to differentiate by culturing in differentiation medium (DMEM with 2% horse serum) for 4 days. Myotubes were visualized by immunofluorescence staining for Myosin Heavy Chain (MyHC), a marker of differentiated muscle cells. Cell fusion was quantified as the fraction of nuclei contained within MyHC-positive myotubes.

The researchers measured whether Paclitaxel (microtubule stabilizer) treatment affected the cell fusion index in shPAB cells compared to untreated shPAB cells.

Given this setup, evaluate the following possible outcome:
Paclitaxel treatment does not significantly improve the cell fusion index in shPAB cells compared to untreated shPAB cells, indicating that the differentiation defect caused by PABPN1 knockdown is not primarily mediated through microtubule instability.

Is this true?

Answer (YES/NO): YES